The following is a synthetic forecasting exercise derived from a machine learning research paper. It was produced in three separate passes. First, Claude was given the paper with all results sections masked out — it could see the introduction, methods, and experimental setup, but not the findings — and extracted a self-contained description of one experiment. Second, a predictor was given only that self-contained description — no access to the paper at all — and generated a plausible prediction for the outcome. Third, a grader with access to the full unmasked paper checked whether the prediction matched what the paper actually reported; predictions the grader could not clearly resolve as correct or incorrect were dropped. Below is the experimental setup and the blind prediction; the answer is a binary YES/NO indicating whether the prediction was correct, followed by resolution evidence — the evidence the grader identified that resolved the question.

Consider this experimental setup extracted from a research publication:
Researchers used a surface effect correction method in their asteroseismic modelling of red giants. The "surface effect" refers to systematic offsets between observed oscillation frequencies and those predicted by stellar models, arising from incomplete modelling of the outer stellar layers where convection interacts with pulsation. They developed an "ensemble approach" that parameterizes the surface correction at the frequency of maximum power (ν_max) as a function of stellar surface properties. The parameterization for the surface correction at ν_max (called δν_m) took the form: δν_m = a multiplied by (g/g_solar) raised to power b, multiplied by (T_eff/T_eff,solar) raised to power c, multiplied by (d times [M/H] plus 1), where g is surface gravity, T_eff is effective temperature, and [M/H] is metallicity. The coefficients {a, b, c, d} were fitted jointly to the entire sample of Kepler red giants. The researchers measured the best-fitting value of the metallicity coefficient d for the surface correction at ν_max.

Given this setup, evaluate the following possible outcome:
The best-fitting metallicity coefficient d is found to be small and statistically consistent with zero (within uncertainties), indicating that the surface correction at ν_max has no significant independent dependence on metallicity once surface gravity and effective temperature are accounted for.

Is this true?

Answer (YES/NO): NO